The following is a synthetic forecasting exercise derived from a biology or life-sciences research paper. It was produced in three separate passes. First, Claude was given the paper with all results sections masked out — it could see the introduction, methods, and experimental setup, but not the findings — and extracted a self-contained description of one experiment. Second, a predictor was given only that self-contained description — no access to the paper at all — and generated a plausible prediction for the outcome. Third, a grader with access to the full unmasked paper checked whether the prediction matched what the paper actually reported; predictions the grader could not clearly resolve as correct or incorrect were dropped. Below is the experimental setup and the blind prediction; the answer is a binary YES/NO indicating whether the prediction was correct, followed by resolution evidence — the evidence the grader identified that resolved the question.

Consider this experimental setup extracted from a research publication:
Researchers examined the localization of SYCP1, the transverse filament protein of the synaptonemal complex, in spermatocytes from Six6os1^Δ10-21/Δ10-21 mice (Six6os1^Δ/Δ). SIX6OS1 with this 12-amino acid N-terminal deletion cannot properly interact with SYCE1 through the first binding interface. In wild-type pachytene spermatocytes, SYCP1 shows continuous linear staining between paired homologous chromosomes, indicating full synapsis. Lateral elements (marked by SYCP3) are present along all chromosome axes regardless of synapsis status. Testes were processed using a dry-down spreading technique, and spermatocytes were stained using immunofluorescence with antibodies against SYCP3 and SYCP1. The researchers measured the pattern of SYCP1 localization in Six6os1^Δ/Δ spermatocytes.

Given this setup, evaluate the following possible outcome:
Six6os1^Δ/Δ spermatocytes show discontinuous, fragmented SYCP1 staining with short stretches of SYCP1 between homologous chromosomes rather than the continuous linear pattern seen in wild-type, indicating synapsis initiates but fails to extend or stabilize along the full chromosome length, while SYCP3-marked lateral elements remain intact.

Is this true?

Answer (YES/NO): NO